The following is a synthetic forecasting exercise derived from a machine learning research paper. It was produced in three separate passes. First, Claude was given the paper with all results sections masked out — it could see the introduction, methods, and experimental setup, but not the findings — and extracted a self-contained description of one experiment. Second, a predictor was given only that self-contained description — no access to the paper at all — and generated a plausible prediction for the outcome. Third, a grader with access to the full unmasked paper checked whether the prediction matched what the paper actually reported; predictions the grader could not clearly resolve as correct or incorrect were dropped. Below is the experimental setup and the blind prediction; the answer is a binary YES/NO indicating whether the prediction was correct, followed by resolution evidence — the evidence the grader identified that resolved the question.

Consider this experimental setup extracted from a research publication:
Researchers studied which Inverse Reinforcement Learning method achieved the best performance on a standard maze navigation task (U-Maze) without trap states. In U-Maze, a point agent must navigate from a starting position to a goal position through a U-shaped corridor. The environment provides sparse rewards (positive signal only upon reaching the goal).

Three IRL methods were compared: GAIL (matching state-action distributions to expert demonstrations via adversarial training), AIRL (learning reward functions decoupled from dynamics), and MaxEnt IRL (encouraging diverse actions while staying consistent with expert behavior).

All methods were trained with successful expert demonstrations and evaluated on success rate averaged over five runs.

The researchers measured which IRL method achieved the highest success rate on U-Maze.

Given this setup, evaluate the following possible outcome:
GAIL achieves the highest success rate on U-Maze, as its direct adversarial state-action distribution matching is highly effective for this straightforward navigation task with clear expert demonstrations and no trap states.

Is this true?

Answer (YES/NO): NO